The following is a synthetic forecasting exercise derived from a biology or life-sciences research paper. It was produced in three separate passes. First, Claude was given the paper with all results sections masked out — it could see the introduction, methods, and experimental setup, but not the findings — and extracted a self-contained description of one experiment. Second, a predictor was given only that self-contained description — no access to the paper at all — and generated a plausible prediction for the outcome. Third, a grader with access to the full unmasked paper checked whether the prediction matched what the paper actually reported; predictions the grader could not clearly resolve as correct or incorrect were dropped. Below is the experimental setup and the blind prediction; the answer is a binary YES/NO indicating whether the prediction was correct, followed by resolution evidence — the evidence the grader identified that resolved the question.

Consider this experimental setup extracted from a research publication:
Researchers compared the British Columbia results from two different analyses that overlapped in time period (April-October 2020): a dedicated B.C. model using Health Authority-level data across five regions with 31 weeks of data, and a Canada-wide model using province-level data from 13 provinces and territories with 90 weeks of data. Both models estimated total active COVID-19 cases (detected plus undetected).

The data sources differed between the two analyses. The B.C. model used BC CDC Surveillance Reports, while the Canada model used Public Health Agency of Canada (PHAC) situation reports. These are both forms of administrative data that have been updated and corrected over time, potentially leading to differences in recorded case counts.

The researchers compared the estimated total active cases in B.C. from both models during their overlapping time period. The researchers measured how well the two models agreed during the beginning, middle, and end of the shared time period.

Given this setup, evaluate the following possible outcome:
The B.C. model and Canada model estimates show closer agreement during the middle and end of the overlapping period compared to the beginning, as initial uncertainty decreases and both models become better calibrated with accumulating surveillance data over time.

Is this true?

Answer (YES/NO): NO